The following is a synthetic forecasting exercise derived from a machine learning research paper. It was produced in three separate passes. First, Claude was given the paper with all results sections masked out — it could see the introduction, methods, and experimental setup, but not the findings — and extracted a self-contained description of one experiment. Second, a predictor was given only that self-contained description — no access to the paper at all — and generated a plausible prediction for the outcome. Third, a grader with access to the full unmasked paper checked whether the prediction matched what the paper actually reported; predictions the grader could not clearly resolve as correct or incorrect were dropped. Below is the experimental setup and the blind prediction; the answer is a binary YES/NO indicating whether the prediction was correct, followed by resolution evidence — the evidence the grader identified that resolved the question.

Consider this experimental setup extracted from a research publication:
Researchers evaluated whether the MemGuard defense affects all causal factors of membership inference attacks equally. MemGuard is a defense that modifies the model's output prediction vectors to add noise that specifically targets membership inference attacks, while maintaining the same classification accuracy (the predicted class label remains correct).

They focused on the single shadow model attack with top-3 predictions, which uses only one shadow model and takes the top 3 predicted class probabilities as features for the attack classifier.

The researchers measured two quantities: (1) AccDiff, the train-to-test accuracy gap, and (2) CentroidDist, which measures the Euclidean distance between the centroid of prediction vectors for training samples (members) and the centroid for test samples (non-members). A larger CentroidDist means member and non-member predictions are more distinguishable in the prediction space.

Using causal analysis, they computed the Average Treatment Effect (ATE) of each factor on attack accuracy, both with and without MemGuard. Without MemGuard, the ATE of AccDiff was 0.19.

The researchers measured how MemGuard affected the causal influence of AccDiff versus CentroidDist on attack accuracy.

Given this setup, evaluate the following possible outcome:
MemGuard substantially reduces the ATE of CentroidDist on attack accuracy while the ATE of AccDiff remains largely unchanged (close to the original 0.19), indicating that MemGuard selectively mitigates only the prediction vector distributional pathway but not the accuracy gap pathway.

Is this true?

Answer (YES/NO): NO